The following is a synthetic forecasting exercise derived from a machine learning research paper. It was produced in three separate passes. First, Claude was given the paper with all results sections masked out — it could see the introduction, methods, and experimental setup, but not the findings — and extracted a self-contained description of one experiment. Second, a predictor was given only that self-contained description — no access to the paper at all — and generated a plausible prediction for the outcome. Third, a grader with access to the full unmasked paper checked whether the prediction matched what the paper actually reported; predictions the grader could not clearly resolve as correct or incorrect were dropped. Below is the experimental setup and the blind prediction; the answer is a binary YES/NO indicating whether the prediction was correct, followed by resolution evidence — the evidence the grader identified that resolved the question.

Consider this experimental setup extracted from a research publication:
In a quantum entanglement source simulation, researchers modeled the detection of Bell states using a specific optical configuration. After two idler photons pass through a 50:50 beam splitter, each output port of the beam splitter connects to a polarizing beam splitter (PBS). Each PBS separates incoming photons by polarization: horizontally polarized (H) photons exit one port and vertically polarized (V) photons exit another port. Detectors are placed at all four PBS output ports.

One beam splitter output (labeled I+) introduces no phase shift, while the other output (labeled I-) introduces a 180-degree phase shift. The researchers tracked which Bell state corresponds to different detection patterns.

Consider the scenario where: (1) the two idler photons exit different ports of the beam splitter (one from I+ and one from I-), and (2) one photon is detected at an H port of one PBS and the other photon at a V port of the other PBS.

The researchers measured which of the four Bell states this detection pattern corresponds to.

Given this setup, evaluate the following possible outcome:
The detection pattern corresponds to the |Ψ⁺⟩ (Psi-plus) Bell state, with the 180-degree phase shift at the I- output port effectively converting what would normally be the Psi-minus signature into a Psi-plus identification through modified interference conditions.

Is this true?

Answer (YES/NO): NO